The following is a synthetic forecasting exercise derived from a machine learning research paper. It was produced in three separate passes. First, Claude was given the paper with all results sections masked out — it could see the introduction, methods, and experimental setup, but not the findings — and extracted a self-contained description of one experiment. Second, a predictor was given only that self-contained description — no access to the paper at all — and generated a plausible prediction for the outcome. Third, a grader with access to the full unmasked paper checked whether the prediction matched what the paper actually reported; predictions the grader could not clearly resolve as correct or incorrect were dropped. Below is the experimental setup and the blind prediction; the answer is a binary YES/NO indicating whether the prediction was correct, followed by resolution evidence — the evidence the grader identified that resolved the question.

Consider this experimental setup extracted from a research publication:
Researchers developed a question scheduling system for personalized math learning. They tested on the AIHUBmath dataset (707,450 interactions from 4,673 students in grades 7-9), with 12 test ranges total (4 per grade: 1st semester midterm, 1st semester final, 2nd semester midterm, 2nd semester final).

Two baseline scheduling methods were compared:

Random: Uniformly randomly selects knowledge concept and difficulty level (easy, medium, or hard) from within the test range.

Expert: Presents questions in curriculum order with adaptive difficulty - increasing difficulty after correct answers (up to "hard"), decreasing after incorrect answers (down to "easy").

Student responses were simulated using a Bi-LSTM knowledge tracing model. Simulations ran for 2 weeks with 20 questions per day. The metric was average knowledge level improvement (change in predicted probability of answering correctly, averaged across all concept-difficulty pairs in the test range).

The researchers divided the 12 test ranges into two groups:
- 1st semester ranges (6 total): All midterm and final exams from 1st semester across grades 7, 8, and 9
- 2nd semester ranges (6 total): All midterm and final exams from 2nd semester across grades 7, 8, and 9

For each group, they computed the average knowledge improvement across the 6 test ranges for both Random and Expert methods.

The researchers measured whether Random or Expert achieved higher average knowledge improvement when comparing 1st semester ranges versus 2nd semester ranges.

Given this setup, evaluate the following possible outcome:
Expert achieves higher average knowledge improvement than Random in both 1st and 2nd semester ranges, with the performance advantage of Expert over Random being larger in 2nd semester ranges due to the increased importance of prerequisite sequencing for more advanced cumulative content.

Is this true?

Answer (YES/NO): NO